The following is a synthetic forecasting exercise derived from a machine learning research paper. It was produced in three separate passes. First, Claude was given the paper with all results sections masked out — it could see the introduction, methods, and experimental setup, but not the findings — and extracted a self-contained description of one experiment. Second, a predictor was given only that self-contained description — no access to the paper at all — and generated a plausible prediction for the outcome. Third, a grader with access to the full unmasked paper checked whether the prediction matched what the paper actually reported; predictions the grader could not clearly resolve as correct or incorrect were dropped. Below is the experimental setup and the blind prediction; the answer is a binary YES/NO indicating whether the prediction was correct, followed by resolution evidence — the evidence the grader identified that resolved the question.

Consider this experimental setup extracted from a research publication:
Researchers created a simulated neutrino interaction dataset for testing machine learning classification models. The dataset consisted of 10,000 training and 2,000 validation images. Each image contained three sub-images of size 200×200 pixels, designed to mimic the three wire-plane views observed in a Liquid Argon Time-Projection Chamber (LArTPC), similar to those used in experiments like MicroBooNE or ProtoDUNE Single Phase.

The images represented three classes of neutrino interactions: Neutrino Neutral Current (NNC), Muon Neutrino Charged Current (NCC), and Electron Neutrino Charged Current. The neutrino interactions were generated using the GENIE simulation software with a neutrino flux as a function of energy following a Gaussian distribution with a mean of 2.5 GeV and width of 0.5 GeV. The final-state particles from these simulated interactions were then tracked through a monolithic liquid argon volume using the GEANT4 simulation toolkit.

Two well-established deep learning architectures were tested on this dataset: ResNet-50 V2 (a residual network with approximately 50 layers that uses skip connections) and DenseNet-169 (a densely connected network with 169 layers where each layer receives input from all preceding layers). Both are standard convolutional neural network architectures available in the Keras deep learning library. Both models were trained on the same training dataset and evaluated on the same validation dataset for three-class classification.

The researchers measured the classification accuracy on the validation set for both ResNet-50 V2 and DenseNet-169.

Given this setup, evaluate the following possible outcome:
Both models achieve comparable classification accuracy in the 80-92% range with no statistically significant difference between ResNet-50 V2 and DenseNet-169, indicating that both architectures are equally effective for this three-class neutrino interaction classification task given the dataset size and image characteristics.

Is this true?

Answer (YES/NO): NO